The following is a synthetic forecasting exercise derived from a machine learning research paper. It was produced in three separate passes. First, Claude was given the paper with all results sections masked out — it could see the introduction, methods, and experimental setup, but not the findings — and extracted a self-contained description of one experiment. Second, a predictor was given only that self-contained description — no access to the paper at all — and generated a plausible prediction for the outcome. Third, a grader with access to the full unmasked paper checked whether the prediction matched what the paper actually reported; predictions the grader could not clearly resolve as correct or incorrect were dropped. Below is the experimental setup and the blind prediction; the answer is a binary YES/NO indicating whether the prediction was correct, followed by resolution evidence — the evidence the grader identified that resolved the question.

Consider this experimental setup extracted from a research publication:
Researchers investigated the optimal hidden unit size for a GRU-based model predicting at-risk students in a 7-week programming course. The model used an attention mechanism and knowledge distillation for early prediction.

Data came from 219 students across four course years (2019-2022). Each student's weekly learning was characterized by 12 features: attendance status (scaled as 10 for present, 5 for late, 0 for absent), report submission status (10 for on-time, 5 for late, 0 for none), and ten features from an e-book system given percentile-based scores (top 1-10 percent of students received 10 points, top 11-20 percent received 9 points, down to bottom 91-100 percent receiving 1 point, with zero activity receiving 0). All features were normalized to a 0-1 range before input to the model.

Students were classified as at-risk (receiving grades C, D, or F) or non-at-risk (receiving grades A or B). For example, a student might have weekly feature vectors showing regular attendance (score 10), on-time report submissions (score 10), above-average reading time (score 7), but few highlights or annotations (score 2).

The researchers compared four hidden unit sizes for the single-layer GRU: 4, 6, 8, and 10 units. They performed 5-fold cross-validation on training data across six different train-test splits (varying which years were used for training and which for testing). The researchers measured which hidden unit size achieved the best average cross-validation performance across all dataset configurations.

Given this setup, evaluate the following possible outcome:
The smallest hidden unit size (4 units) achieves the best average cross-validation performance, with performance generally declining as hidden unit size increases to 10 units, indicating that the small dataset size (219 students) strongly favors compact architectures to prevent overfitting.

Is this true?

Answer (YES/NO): NO